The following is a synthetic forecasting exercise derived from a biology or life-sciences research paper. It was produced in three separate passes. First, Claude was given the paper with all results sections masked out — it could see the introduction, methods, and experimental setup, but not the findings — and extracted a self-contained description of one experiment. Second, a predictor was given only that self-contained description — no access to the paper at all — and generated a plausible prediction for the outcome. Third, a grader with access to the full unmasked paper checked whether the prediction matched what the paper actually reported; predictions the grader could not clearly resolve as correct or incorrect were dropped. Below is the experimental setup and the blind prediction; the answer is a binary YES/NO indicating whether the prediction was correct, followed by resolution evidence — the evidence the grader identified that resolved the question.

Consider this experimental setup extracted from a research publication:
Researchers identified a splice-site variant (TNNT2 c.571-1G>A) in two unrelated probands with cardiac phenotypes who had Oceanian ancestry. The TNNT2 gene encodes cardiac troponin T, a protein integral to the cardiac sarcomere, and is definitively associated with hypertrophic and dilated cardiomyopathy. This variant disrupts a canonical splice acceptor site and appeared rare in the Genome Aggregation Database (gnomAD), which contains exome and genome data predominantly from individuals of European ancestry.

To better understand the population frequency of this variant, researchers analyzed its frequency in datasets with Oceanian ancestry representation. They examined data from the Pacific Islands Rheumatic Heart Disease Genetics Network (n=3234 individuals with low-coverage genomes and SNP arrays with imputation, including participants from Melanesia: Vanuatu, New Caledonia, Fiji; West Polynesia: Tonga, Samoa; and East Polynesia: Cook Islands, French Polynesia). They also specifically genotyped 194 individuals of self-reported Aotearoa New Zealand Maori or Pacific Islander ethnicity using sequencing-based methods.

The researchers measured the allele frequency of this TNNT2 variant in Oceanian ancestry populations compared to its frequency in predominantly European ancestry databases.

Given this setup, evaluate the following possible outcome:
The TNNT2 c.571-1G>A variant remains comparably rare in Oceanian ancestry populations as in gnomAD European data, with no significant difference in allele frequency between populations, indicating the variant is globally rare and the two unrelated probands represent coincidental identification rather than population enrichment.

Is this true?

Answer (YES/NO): NO